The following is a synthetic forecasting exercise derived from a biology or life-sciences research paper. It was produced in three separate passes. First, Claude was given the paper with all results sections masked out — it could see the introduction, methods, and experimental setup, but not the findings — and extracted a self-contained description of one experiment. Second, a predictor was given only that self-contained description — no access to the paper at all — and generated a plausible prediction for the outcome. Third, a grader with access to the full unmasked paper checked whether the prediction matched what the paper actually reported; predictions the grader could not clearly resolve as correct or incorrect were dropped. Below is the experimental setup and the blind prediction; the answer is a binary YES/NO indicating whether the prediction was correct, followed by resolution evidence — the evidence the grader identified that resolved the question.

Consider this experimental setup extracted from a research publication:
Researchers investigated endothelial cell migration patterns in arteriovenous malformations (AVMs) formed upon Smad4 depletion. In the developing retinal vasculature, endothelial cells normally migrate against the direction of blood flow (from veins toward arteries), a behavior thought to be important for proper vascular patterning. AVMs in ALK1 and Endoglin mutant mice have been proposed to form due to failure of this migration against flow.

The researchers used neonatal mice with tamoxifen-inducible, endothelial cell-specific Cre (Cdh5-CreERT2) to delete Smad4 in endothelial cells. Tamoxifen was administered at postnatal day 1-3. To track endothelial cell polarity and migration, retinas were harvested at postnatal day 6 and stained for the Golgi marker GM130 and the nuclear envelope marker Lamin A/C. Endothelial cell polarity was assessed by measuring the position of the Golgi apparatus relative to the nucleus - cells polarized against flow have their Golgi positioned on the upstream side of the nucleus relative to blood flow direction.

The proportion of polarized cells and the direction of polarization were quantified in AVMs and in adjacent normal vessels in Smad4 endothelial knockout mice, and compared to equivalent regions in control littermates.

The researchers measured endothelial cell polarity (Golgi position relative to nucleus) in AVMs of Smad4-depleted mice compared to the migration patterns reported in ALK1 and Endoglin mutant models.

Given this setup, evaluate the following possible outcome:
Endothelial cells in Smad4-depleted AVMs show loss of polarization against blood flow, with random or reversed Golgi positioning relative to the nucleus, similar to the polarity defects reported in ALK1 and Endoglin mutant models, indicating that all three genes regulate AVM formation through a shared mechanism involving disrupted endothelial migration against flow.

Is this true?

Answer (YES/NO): NO